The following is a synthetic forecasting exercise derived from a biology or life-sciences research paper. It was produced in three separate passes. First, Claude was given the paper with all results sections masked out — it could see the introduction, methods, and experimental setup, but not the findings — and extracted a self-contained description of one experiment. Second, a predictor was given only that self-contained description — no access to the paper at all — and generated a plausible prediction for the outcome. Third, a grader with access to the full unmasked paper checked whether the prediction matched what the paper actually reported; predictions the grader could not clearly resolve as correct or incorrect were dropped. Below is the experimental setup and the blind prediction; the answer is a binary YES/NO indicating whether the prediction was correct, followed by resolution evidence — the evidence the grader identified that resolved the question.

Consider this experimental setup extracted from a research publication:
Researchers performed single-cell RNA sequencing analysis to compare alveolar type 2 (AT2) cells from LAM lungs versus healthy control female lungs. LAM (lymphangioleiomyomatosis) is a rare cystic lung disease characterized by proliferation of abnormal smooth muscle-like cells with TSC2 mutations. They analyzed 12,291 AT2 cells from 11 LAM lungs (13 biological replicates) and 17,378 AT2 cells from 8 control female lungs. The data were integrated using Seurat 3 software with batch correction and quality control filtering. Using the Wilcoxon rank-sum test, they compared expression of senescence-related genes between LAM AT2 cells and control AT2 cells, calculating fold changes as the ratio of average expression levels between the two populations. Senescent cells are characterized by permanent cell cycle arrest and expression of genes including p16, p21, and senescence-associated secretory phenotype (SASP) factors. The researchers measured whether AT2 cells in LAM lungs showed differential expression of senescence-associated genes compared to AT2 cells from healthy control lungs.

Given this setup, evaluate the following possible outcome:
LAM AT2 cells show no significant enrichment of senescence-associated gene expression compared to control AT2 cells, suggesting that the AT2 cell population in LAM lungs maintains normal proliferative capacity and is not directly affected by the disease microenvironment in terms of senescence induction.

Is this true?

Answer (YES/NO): NO